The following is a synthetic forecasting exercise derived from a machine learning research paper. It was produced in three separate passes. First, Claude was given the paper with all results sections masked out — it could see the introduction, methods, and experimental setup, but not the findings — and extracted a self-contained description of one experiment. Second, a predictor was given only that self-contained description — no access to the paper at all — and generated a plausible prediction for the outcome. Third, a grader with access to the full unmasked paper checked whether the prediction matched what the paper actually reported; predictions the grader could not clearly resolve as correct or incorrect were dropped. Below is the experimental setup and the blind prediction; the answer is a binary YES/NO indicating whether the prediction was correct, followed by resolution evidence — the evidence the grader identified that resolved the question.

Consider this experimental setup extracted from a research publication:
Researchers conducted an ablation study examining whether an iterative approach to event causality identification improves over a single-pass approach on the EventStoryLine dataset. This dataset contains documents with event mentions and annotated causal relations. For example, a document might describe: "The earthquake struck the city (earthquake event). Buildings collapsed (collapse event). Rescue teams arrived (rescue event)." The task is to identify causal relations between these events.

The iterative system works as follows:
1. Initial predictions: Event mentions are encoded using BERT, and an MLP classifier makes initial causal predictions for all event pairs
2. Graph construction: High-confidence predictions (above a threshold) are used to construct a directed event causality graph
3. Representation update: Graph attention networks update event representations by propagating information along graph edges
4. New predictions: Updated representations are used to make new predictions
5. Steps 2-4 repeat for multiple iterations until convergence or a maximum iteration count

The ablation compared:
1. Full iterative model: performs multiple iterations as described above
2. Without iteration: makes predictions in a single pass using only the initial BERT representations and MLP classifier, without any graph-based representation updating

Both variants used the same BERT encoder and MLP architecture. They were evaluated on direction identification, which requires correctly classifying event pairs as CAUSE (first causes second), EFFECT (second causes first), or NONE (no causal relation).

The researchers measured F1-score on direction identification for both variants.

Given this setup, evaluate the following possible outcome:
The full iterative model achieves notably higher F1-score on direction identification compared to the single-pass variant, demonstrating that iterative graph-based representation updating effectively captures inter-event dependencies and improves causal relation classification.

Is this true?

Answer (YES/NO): YES